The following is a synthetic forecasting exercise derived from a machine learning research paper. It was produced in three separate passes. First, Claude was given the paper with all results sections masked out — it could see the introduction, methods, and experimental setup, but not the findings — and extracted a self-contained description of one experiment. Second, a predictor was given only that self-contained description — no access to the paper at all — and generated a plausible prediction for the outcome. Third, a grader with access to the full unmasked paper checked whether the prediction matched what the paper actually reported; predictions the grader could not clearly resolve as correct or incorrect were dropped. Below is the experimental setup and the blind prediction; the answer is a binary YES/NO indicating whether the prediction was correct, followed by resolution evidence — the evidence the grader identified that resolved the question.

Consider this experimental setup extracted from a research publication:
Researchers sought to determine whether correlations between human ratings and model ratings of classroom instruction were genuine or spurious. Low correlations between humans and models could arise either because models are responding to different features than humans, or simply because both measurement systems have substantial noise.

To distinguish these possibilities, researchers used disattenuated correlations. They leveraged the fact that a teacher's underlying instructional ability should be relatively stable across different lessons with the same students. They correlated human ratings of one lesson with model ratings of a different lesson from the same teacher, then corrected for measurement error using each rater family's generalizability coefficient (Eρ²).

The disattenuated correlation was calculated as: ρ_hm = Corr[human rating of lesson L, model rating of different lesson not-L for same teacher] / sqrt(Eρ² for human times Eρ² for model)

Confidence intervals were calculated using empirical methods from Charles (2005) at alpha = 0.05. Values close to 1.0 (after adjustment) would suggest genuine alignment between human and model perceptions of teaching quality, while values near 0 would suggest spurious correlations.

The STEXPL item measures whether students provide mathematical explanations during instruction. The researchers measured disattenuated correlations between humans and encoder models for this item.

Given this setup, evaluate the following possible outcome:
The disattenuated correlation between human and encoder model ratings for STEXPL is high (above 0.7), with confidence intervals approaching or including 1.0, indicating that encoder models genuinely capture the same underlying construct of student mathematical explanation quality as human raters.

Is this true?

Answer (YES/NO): NO